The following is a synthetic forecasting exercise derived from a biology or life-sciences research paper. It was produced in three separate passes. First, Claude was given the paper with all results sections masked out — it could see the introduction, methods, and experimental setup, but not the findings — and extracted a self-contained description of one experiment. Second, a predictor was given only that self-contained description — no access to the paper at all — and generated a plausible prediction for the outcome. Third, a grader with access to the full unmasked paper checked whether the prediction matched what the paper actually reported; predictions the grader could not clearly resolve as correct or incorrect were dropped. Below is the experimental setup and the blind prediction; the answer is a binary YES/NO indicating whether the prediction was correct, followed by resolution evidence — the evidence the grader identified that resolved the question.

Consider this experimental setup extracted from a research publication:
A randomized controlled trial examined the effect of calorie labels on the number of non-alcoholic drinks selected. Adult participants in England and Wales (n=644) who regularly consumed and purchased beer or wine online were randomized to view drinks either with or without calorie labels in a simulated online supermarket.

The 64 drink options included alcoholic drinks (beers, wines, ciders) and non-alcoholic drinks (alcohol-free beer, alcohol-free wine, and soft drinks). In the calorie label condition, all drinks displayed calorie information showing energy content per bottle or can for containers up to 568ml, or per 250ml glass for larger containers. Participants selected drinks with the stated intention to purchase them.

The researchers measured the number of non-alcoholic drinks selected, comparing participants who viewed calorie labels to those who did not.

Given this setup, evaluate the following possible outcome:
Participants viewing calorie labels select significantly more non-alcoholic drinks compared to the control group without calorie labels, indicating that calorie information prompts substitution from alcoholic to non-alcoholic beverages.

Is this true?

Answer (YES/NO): NO